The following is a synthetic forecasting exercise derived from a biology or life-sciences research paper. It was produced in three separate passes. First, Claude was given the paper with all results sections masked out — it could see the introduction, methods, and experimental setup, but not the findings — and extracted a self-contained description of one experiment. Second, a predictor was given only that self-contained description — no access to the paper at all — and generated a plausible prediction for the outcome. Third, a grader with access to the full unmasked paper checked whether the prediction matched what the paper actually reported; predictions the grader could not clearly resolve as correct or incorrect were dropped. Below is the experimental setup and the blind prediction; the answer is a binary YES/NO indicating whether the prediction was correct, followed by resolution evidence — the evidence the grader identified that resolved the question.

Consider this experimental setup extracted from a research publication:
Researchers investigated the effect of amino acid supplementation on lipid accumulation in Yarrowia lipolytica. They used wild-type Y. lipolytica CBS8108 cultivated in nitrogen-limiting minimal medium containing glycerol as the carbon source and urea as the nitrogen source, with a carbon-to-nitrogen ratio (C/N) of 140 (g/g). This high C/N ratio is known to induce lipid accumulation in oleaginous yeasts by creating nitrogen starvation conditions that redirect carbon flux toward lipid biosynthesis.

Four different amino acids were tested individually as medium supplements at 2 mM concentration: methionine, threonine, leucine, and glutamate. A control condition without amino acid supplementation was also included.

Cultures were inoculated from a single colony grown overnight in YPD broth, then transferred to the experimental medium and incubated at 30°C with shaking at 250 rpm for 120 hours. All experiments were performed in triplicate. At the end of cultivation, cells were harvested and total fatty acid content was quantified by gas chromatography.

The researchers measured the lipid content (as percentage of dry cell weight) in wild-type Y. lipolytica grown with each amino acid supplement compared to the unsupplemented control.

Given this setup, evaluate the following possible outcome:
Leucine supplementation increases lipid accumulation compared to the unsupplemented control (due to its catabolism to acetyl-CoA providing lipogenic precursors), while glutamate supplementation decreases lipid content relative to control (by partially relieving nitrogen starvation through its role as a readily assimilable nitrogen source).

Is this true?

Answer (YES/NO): NO